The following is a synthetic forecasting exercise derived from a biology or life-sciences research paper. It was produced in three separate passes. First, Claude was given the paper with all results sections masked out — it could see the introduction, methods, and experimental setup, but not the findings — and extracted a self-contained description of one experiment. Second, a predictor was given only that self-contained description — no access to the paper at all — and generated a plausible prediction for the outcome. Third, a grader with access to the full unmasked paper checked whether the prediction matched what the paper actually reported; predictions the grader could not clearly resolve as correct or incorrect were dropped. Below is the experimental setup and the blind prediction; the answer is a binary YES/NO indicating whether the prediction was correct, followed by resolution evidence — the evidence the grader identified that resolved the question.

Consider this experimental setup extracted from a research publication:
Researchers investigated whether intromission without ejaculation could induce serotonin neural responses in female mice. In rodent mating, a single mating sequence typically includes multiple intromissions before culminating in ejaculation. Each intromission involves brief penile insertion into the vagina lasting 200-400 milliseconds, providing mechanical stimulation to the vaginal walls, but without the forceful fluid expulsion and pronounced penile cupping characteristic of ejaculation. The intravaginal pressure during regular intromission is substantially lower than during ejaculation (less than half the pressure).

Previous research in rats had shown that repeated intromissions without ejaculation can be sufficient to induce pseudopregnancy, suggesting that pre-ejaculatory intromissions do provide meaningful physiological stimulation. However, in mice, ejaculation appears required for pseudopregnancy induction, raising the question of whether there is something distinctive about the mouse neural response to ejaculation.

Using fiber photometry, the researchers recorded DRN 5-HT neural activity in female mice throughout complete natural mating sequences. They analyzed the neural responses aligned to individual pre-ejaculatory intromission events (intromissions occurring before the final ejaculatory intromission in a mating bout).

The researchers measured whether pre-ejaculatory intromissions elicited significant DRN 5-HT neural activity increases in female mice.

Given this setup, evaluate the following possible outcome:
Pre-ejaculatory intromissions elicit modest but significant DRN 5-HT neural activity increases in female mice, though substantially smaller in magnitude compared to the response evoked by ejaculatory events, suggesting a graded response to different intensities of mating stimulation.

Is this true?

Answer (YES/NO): NO